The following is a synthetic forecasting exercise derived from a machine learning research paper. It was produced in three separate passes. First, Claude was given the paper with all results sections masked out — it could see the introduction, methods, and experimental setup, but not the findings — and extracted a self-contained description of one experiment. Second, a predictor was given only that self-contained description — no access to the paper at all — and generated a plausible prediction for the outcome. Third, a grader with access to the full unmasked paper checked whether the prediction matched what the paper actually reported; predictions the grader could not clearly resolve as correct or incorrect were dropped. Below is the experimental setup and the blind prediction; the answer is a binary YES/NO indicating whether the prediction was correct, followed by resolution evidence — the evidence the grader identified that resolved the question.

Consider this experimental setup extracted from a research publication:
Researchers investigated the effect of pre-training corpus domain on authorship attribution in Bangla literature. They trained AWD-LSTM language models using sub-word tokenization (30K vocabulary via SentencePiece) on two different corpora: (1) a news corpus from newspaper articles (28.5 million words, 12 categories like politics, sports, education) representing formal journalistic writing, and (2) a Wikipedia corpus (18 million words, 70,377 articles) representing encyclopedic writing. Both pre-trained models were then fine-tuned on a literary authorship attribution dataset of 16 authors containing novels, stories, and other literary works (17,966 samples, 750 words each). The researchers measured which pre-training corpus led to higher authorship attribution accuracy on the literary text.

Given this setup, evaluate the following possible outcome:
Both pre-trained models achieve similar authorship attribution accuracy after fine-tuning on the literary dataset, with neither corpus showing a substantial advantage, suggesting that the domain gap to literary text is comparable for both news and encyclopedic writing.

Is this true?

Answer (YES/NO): NO